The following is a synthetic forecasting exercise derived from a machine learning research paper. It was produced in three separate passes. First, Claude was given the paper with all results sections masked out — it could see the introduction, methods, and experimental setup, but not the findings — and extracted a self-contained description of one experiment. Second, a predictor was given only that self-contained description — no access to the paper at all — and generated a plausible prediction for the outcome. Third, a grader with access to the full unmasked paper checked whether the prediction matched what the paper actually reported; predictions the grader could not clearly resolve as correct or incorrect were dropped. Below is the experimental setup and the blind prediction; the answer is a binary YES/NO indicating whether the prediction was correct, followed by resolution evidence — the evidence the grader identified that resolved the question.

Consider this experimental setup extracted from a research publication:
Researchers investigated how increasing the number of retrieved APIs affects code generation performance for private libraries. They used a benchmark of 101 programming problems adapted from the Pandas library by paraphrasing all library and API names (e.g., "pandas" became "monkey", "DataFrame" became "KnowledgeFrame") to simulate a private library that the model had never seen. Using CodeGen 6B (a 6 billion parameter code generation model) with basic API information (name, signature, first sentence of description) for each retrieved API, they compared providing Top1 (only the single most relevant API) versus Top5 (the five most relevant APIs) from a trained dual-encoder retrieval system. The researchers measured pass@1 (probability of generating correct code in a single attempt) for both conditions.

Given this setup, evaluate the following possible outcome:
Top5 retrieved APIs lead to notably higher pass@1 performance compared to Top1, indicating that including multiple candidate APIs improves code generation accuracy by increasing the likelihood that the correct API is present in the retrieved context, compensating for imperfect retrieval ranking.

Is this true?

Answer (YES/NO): YES